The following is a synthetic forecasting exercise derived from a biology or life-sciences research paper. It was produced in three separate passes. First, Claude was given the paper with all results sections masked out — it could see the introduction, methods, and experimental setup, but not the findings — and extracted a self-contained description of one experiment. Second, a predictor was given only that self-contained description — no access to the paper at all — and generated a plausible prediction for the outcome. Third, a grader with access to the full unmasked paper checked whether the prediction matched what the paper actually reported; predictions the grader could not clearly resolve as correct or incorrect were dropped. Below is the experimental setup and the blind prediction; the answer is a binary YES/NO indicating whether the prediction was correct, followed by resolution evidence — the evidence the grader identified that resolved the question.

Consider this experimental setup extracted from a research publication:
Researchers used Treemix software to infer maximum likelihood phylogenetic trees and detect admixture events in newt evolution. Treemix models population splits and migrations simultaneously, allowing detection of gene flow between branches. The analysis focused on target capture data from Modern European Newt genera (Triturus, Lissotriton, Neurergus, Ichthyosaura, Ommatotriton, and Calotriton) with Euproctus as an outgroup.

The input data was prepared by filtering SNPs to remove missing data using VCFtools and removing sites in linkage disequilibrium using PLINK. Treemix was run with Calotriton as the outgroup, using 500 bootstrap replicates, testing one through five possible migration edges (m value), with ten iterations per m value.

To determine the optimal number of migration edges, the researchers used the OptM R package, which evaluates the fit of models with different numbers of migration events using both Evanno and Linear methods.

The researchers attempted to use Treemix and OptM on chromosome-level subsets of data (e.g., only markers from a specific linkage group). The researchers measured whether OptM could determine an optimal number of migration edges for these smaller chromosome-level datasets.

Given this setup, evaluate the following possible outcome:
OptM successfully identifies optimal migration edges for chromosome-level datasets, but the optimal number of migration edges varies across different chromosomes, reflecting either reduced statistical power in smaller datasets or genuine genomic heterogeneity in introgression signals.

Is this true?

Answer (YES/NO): NO